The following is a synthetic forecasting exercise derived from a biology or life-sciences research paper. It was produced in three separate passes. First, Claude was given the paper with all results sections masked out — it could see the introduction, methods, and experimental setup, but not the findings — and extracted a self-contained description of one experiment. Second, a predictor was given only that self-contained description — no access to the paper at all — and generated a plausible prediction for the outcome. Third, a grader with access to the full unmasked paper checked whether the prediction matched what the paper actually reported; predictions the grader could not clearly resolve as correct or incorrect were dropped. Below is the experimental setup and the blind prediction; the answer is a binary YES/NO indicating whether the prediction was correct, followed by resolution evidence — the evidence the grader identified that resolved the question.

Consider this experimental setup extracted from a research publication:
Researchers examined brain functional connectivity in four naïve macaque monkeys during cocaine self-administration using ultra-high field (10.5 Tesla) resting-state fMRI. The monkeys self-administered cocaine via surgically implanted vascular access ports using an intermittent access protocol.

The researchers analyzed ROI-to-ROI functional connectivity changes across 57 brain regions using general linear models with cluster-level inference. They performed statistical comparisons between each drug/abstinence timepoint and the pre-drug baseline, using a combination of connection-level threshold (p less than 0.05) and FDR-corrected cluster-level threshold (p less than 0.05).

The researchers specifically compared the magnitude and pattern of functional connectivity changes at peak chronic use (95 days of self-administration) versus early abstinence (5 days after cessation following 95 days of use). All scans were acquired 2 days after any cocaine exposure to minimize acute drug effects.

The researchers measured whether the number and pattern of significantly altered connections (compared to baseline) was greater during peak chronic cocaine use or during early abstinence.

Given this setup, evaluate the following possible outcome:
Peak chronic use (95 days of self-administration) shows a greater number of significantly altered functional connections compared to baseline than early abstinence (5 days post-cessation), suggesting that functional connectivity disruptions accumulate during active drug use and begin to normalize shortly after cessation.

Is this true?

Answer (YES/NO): NO